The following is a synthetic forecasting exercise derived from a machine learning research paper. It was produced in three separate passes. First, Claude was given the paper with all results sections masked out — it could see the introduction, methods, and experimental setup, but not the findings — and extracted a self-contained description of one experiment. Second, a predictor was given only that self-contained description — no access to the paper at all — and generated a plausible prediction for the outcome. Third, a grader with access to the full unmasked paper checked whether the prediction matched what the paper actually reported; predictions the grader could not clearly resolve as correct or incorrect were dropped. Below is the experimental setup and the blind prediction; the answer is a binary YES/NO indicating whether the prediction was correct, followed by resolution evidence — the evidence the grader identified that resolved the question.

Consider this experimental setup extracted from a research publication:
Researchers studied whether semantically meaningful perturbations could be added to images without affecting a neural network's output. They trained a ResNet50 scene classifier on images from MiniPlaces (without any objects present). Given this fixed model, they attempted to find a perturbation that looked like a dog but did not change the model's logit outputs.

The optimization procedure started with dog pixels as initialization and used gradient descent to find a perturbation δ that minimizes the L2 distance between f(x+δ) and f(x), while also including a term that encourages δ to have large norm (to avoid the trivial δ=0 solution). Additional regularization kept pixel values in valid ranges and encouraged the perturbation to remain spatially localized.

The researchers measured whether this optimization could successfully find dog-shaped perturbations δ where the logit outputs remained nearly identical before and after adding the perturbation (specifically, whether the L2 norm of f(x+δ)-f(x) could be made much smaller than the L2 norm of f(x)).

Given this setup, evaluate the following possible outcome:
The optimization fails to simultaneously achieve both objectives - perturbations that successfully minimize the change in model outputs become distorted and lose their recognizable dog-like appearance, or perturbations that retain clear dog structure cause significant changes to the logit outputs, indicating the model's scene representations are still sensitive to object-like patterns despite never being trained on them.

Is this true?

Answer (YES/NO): NO